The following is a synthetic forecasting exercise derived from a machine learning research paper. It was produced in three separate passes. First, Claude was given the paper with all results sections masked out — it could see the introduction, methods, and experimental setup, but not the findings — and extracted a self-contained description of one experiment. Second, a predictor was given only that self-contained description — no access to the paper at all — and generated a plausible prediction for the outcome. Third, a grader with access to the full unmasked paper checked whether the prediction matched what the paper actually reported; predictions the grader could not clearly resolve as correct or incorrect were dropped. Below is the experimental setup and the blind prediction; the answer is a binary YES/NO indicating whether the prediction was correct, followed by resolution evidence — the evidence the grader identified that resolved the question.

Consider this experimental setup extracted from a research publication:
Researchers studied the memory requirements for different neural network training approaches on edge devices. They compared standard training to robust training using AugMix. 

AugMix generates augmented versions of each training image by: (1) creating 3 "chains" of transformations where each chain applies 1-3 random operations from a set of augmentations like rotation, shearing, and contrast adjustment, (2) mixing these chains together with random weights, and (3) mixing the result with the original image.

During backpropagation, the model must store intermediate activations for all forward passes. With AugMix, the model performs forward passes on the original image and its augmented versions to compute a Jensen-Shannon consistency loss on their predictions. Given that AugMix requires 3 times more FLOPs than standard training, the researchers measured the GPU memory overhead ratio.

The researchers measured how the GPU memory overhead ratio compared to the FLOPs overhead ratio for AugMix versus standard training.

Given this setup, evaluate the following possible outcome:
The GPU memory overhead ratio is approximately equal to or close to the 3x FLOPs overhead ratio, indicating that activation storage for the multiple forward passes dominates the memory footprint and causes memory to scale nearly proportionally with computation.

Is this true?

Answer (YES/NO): NO